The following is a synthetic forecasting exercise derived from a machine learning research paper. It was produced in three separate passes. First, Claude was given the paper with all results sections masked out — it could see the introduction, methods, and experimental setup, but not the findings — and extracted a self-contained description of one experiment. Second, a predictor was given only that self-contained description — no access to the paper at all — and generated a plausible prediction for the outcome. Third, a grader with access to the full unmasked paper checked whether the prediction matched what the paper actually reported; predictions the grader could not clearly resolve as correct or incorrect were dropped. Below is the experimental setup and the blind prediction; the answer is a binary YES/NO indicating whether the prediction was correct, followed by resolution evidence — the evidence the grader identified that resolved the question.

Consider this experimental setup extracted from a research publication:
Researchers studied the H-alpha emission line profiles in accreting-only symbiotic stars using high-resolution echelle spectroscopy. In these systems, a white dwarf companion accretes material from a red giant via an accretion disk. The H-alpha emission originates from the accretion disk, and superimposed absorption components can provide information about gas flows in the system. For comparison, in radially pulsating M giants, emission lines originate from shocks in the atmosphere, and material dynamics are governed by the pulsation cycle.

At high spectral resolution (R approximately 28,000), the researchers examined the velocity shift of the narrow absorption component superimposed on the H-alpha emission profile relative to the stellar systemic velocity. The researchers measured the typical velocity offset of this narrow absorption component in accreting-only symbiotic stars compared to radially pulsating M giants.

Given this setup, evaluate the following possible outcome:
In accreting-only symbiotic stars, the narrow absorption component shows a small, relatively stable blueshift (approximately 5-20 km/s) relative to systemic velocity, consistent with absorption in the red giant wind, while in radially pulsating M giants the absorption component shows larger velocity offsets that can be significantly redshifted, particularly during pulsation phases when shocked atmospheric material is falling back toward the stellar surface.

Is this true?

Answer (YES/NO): YES